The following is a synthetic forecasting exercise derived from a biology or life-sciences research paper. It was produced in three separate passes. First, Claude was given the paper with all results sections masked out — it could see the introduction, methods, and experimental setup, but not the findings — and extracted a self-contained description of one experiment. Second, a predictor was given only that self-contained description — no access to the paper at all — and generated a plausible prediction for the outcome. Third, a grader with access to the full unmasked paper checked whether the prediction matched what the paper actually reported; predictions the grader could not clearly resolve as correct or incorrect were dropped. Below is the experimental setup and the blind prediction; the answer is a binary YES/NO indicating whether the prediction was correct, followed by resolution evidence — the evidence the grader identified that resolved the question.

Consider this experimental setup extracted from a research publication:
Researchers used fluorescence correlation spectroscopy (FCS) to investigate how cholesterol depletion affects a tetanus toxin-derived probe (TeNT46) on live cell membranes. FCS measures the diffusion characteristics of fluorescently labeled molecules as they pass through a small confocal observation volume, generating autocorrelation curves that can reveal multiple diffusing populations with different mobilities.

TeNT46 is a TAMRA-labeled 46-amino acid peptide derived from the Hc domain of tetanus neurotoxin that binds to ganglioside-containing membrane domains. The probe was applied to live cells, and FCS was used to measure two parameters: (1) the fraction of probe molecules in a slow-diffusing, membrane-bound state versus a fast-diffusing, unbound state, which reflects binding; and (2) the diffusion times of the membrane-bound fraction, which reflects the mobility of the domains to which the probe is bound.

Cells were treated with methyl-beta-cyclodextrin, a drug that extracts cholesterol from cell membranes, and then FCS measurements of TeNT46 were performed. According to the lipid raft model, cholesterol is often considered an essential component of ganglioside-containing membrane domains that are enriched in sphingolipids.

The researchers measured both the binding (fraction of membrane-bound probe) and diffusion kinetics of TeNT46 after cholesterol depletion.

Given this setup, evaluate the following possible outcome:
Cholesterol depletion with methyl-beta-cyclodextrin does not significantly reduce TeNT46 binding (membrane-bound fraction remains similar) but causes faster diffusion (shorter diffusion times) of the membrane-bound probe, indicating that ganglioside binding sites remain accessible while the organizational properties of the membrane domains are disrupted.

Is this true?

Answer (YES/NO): YES